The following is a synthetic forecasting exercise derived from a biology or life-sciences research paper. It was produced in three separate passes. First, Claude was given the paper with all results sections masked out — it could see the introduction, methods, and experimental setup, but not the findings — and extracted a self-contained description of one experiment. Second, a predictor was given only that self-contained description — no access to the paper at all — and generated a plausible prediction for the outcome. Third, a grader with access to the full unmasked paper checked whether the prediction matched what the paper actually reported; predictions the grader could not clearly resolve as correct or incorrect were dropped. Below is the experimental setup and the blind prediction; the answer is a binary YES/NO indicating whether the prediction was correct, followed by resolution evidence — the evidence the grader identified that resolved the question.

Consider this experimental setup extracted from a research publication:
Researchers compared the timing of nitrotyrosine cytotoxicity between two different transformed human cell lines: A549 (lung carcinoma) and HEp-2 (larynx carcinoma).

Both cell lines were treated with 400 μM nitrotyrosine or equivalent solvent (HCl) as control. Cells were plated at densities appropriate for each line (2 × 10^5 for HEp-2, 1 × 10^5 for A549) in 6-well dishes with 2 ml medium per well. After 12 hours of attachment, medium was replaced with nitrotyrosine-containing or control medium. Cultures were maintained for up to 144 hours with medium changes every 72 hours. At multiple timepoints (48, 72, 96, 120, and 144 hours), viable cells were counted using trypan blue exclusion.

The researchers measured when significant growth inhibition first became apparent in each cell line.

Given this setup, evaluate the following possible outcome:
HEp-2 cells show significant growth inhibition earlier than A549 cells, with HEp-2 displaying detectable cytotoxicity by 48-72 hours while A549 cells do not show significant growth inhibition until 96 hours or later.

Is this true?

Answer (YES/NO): YES